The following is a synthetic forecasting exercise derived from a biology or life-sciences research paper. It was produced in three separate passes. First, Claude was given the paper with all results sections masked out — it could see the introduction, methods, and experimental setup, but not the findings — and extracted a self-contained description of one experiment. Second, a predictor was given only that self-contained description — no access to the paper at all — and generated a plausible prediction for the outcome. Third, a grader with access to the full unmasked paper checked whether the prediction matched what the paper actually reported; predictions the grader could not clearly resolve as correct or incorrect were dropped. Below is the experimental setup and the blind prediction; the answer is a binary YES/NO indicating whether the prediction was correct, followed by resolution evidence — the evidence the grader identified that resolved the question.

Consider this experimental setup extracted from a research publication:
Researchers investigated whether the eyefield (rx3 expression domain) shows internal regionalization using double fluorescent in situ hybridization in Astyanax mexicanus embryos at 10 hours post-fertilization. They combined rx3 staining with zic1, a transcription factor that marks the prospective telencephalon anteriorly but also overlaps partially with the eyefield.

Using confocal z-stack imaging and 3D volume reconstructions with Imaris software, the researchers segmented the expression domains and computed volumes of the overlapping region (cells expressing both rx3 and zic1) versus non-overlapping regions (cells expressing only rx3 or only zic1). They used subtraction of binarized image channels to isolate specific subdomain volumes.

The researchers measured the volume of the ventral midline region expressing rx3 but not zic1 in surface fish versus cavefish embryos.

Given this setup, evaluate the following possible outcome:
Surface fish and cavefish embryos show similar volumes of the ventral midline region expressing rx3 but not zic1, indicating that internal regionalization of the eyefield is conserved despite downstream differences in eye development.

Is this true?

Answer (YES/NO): NO